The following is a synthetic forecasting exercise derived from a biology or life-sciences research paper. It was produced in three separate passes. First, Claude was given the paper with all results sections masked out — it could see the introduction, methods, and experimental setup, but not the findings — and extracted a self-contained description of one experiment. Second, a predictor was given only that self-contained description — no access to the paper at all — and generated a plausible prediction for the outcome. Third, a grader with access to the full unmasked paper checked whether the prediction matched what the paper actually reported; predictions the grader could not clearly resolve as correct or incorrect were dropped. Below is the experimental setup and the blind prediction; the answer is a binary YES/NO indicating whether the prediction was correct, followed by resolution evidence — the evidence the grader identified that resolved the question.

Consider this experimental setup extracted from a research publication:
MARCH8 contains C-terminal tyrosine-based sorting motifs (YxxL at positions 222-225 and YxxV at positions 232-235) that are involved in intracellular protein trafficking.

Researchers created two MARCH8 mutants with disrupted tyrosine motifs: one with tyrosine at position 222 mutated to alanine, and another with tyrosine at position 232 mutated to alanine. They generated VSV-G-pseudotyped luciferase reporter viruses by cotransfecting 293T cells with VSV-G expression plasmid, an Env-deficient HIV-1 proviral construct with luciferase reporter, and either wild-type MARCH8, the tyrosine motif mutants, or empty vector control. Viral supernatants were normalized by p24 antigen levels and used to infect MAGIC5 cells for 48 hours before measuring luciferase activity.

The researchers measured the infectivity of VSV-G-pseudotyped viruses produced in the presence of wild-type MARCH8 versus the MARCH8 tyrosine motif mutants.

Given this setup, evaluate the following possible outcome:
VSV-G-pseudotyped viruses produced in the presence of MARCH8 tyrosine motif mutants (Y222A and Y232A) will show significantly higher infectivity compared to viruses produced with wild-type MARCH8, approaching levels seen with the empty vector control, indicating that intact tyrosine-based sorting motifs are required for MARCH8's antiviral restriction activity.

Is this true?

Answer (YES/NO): NO